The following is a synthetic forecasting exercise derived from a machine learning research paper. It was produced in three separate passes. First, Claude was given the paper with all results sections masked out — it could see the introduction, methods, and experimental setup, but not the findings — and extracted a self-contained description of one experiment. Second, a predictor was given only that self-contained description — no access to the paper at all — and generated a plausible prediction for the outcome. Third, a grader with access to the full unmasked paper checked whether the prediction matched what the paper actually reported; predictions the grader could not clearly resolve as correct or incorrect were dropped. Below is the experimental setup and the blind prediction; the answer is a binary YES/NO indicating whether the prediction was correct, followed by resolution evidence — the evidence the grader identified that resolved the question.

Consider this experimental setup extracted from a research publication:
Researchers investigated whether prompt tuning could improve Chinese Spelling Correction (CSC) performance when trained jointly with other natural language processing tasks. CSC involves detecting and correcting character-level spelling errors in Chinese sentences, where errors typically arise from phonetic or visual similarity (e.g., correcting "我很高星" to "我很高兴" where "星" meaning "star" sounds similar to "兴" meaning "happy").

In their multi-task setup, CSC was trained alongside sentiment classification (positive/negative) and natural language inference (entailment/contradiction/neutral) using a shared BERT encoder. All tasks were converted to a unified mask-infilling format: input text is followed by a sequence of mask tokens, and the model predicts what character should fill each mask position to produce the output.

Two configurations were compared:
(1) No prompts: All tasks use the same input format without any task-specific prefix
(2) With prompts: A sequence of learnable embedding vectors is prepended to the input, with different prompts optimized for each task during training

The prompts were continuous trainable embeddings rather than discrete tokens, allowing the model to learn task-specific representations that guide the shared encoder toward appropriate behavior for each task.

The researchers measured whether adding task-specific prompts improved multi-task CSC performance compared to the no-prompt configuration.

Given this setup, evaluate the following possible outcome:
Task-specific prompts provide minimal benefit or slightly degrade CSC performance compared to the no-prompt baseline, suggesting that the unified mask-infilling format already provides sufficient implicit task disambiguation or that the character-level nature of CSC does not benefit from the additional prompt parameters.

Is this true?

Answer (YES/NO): NO